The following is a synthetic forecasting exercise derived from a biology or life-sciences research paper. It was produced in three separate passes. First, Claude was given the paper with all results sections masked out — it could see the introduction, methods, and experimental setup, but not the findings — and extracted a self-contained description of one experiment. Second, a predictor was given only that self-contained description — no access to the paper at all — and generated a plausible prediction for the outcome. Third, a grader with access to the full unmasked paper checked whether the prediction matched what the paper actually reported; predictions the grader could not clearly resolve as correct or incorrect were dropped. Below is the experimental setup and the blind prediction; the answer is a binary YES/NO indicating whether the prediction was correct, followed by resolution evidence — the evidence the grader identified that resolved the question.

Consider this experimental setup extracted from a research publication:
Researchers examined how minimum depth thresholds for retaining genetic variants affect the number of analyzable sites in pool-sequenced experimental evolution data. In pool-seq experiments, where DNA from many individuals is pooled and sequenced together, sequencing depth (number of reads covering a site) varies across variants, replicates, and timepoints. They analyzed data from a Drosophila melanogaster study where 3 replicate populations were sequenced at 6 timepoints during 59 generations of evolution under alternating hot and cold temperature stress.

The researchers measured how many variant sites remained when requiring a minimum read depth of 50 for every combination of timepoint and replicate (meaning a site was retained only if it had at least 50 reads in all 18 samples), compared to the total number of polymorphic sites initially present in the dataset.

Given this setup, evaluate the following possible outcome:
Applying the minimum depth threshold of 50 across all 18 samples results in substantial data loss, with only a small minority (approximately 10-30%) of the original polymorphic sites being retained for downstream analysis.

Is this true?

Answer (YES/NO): NO